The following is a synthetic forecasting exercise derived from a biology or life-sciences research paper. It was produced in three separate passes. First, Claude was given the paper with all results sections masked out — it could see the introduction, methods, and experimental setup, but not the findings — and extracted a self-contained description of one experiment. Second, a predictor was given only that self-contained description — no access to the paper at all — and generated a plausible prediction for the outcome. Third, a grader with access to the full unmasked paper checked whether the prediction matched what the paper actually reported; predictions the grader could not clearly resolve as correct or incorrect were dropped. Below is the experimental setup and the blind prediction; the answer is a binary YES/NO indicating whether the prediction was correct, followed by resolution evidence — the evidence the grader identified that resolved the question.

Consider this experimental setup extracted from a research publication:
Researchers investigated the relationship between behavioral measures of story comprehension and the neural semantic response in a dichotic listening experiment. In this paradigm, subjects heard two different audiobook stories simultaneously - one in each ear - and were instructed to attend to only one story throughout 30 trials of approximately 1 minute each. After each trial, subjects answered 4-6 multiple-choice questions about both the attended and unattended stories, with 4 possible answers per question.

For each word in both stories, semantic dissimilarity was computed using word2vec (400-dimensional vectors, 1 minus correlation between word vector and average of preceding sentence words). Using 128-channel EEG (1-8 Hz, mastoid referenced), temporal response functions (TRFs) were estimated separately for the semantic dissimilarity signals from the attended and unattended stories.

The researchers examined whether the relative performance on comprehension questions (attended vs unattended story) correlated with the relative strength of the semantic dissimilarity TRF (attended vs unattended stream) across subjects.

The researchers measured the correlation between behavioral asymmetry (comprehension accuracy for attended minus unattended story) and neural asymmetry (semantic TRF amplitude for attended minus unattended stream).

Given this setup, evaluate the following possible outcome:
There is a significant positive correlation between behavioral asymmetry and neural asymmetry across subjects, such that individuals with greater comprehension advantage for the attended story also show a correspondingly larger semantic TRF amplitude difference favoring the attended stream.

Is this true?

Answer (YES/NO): NO